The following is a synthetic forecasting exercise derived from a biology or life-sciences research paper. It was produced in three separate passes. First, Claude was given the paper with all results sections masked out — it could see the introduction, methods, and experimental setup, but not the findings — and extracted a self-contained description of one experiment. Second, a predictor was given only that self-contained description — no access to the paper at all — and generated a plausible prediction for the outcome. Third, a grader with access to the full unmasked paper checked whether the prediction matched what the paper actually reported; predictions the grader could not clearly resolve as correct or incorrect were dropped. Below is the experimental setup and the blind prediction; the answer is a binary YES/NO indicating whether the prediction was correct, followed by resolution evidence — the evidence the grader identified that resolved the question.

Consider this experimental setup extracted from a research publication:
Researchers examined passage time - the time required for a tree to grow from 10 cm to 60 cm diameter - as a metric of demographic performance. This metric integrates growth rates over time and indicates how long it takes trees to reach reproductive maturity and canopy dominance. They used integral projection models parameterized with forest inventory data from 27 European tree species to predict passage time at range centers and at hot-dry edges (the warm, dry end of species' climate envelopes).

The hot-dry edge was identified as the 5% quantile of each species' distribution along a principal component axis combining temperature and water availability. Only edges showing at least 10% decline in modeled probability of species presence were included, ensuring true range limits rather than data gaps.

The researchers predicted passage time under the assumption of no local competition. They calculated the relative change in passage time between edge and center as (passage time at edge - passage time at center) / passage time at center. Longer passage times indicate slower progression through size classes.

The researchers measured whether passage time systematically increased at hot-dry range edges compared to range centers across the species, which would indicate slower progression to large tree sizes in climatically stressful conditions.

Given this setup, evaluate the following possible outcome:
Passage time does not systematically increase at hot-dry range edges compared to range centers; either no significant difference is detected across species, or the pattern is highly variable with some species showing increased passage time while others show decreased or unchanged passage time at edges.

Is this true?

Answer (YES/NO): YES